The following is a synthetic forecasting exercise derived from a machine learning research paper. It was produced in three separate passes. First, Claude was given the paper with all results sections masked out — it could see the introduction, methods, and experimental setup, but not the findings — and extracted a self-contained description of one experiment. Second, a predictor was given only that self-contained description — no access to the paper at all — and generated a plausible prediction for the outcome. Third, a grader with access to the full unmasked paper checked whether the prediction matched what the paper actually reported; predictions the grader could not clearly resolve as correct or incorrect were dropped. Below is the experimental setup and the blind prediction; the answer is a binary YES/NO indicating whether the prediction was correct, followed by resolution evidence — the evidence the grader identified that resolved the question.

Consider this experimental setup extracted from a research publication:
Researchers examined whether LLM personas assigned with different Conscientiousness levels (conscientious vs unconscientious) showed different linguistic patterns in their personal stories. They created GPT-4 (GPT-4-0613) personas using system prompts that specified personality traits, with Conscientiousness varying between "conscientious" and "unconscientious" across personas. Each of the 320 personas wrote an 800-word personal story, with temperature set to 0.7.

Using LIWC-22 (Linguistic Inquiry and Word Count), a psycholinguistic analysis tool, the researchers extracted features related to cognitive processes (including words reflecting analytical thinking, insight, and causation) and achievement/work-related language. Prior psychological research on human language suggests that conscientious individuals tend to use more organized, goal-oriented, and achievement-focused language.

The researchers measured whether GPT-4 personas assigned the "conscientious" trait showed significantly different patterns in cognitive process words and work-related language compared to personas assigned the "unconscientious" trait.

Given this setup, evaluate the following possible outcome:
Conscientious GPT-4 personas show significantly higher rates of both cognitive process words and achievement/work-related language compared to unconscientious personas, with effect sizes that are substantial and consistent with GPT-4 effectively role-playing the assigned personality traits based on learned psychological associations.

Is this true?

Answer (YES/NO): NO